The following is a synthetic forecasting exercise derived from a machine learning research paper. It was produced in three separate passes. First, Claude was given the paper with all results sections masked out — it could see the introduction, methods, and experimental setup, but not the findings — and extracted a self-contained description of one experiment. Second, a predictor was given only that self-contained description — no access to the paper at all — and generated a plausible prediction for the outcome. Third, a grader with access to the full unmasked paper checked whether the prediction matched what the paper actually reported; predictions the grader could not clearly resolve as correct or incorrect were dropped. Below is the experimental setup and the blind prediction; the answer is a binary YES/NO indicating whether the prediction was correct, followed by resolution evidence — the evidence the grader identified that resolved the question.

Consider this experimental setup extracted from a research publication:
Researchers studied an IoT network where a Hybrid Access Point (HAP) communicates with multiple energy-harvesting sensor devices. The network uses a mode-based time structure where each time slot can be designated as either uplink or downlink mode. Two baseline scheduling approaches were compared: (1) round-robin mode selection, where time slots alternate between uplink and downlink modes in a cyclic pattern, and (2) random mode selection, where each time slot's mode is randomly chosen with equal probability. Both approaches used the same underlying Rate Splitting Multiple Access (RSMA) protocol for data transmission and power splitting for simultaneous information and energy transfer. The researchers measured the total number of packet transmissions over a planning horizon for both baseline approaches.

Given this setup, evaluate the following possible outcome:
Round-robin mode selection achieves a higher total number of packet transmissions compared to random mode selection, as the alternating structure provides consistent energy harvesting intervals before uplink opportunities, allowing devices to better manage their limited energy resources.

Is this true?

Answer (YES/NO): YES